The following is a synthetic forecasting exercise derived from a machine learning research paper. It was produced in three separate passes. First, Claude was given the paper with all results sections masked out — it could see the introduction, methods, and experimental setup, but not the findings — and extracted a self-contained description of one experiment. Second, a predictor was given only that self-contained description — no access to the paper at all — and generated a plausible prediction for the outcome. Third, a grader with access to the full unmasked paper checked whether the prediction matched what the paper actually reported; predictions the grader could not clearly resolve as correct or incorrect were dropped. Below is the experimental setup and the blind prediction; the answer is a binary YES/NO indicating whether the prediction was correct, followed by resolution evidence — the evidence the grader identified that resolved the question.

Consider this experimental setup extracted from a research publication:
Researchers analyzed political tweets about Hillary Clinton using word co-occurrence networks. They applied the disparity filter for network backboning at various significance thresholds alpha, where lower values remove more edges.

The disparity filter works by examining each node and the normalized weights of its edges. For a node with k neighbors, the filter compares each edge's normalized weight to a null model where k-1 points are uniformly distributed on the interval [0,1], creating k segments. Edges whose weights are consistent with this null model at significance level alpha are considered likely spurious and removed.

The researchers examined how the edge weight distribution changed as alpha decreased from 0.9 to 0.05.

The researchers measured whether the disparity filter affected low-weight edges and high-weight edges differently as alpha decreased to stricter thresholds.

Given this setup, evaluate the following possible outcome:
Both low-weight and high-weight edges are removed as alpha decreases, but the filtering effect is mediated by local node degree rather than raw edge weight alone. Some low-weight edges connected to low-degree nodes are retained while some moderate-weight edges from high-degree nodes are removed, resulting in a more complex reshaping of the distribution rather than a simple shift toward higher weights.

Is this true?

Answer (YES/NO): NO